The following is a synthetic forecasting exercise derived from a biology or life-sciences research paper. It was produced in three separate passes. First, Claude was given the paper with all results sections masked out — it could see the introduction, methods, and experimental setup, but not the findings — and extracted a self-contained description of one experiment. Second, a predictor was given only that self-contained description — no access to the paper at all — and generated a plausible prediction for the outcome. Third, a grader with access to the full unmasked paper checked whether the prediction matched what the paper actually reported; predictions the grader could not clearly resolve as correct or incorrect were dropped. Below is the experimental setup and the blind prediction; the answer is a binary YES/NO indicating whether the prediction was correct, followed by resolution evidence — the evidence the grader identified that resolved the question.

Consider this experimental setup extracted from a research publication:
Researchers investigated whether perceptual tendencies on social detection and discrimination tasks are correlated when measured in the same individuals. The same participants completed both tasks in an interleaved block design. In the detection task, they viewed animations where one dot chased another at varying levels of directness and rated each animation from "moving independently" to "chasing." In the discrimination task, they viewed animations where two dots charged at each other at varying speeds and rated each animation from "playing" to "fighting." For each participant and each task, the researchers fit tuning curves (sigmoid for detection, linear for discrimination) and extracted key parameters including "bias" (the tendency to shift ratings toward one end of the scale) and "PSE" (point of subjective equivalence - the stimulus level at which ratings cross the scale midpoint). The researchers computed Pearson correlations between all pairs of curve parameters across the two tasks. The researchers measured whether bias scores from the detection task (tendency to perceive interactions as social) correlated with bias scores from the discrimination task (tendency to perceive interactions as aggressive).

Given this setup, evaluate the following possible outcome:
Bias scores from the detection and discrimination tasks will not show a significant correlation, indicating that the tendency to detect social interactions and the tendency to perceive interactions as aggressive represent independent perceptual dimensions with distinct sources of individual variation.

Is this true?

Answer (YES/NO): YES